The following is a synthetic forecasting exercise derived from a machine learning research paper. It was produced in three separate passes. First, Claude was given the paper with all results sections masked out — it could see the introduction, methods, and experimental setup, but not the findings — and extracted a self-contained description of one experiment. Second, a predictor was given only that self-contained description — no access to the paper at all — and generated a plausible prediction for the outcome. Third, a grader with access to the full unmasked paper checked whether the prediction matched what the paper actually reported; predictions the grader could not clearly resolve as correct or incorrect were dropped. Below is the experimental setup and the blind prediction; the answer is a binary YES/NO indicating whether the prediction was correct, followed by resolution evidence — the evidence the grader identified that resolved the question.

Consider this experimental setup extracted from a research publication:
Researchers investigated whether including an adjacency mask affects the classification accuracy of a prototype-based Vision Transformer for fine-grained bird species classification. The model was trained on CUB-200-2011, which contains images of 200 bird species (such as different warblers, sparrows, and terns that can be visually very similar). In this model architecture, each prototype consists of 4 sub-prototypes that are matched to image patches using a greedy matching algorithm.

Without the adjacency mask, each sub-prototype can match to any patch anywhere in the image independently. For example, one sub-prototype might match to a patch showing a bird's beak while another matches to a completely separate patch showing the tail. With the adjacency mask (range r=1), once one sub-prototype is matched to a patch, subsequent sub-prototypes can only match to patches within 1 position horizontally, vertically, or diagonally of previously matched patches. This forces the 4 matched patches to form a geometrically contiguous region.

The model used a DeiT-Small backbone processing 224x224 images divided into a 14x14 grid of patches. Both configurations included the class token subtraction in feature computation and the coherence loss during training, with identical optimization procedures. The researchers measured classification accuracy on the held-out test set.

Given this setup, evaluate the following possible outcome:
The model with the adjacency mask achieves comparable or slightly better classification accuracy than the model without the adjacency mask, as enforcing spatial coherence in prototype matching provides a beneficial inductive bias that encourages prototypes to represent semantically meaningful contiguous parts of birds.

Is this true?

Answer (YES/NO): YES